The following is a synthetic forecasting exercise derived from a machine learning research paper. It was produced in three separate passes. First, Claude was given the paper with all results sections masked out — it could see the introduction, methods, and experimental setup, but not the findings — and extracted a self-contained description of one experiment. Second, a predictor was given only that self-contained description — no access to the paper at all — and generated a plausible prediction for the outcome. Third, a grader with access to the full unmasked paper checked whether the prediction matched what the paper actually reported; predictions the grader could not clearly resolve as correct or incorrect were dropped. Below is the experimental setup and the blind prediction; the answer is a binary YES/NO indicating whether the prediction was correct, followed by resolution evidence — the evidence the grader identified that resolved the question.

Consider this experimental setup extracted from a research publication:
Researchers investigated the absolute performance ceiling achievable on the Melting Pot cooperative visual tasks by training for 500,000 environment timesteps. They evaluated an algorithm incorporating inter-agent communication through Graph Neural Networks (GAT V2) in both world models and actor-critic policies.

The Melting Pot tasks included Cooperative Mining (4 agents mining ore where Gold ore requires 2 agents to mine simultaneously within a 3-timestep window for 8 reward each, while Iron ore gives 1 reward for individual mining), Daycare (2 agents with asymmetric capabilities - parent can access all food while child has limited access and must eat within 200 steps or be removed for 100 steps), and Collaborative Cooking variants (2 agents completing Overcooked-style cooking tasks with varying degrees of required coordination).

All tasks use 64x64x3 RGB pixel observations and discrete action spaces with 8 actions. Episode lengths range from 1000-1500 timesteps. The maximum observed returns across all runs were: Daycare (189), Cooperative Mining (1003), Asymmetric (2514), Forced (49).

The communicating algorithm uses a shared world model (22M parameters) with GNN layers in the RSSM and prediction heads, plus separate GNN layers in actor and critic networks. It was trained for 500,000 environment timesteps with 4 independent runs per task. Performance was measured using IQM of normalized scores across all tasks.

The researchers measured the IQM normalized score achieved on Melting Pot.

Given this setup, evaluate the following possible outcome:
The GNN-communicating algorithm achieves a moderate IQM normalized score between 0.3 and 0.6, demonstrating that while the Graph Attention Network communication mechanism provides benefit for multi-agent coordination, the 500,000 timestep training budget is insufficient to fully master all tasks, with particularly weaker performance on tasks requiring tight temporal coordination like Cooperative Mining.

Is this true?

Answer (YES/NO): YES